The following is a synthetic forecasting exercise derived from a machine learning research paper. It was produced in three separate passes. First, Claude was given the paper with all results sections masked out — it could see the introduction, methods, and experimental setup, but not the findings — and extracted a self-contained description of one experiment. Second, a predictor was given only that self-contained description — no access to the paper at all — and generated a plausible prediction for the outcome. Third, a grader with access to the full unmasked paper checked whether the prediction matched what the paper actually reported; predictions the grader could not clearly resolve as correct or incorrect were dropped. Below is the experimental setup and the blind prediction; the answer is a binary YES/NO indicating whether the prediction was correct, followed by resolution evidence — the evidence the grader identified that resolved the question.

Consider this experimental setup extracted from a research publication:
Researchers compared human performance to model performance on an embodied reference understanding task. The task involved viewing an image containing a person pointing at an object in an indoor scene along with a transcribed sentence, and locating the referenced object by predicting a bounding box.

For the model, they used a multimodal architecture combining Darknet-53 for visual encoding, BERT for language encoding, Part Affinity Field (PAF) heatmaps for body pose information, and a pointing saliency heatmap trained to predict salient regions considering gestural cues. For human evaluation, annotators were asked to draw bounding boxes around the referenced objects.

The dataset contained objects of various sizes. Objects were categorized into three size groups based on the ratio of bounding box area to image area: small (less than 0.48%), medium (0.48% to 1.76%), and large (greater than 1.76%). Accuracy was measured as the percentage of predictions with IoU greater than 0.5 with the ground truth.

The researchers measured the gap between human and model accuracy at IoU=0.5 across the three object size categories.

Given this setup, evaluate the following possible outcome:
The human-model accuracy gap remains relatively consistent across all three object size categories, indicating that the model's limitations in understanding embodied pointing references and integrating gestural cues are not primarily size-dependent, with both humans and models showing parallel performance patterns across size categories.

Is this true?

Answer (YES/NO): NO